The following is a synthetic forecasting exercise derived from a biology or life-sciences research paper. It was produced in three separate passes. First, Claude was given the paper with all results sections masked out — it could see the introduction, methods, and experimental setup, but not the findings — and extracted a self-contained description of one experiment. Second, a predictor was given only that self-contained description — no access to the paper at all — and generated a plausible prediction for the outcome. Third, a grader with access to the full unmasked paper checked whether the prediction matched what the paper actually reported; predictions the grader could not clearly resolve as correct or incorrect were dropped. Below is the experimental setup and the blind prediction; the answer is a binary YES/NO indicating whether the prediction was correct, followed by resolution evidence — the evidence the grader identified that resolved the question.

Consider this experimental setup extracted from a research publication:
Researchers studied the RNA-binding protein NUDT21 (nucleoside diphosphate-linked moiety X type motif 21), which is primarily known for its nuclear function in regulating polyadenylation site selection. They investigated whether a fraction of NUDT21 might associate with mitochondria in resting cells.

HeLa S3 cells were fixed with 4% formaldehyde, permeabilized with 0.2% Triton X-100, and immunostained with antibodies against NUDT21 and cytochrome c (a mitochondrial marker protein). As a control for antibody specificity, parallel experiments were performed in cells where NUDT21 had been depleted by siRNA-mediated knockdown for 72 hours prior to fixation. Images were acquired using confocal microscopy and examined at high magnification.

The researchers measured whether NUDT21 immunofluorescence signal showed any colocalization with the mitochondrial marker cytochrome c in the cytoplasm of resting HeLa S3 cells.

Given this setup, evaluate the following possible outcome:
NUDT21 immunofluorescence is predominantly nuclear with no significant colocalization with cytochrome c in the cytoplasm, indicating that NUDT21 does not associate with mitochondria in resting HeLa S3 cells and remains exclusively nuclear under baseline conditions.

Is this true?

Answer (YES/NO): NO